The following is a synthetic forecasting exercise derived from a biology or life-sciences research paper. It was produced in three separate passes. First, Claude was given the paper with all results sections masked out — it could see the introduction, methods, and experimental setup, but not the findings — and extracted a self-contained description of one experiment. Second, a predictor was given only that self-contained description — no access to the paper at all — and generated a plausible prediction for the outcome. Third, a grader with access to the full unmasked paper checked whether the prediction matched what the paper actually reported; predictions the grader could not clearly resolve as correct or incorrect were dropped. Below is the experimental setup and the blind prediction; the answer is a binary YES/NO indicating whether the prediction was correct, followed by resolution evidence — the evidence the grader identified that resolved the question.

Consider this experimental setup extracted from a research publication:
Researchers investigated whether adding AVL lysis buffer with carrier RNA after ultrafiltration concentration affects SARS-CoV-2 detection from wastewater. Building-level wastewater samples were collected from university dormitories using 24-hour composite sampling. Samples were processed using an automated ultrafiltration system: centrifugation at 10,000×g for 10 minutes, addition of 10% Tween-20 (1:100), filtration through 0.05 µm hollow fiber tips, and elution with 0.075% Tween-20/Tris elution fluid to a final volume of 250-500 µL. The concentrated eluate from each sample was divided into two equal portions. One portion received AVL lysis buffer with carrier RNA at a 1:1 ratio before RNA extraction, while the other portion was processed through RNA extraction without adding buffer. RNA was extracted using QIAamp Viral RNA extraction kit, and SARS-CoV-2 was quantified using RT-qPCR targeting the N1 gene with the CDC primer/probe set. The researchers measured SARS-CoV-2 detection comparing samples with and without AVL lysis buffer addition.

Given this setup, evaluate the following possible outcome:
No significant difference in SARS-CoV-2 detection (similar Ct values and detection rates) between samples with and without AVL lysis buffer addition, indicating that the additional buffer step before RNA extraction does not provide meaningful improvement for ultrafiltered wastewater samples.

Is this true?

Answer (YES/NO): NO